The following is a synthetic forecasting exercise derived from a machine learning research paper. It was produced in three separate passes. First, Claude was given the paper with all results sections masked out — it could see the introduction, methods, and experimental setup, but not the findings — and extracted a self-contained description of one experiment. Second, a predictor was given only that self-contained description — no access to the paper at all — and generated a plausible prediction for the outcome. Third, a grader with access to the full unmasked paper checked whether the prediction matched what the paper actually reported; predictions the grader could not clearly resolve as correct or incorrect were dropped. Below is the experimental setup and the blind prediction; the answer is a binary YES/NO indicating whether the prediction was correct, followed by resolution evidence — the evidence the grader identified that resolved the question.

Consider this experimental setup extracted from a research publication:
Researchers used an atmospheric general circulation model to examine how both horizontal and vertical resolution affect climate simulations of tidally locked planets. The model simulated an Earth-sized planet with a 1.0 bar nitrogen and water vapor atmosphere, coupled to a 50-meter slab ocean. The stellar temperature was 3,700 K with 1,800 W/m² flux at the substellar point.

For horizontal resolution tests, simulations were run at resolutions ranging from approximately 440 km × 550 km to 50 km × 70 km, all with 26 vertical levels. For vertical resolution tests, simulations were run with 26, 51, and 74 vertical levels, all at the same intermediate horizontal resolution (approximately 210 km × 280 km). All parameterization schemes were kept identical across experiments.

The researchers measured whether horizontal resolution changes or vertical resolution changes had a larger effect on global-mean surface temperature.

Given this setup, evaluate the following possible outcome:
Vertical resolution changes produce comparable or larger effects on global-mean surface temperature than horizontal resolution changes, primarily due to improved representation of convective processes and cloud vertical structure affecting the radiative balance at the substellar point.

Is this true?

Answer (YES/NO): NO